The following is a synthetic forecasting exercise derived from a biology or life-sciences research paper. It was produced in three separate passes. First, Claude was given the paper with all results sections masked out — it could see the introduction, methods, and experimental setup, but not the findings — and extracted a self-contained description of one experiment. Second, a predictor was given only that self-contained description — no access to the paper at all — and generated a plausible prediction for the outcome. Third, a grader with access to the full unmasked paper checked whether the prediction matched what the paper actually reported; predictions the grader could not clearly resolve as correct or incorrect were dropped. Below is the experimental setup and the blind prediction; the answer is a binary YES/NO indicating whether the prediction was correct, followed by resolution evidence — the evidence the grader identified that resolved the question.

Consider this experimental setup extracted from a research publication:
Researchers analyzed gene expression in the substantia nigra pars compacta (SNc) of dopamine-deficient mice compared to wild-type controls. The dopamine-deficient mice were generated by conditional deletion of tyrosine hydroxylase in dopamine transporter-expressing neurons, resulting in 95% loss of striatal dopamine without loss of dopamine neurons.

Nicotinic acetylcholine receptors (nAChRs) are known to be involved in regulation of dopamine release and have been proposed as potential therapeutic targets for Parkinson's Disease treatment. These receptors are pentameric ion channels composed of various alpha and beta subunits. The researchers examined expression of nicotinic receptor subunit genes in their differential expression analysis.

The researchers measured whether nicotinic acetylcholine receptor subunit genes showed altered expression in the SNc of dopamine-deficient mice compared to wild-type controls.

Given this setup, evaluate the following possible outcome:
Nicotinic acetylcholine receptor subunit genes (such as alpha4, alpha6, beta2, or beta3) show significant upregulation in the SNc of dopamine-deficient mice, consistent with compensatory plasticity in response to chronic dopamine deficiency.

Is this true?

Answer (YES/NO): NO